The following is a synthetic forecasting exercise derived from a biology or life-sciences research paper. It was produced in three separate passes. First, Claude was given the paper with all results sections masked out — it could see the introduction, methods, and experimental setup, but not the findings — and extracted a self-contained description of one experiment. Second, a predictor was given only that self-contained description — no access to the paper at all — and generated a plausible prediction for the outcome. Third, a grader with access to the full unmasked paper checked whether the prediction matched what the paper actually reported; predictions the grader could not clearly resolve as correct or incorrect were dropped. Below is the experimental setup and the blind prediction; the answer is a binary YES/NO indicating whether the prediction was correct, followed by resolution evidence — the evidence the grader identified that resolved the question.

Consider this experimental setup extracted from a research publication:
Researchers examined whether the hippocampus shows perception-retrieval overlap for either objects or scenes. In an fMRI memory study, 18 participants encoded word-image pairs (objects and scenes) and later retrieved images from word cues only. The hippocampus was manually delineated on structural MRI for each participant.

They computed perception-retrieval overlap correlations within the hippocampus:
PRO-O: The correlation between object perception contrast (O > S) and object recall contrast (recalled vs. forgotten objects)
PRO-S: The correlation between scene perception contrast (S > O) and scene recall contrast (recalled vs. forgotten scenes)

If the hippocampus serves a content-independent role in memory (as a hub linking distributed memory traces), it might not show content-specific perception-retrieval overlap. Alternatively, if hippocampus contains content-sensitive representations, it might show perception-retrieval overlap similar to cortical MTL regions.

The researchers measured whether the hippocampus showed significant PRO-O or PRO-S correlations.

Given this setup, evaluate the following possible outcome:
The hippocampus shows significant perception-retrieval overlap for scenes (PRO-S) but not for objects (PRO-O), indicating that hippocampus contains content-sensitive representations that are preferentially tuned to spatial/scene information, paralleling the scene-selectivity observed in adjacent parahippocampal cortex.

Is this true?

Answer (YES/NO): NO